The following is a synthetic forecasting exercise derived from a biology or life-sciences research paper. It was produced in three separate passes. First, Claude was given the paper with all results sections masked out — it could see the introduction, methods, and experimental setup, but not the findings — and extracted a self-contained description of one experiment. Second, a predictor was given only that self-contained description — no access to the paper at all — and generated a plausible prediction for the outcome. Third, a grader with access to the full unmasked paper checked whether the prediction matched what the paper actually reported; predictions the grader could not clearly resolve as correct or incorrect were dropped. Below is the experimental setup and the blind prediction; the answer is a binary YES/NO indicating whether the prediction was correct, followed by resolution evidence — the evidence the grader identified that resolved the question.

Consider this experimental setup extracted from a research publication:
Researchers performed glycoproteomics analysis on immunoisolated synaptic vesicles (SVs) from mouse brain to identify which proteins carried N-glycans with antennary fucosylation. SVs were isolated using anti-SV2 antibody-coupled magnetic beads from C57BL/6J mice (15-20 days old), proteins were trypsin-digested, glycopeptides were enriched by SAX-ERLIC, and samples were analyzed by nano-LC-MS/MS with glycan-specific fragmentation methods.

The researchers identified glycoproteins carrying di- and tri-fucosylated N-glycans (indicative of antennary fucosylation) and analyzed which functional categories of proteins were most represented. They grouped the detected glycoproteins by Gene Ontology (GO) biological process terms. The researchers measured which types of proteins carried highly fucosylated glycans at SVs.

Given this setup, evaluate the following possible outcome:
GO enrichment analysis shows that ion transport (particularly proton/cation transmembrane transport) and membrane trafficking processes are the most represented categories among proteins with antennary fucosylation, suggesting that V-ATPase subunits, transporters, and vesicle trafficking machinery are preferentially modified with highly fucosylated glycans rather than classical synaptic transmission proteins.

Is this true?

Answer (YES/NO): NO